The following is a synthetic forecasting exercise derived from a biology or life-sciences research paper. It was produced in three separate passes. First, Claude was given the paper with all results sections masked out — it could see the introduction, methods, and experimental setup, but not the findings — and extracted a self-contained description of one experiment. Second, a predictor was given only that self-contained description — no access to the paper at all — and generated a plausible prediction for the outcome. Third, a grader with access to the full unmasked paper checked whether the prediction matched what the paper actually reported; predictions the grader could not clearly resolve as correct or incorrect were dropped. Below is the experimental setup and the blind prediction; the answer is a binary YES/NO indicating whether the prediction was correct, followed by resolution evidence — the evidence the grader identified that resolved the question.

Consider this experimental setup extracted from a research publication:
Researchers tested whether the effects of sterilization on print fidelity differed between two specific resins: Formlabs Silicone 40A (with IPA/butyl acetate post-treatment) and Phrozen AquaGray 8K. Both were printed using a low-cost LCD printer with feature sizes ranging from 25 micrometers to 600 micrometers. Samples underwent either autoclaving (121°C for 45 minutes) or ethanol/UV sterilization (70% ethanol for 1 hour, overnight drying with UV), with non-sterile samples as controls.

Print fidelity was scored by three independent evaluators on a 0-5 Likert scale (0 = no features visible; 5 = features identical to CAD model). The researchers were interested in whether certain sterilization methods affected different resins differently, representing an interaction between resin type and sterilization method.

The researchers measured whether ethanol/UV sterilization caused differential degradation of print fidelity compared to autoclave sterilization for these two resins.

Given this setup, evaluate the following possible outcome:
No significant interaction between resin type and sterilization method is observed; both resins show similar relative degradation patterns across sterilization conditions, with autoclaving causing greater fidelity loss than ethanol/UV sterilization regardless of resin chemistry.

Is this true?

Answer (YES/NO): NO